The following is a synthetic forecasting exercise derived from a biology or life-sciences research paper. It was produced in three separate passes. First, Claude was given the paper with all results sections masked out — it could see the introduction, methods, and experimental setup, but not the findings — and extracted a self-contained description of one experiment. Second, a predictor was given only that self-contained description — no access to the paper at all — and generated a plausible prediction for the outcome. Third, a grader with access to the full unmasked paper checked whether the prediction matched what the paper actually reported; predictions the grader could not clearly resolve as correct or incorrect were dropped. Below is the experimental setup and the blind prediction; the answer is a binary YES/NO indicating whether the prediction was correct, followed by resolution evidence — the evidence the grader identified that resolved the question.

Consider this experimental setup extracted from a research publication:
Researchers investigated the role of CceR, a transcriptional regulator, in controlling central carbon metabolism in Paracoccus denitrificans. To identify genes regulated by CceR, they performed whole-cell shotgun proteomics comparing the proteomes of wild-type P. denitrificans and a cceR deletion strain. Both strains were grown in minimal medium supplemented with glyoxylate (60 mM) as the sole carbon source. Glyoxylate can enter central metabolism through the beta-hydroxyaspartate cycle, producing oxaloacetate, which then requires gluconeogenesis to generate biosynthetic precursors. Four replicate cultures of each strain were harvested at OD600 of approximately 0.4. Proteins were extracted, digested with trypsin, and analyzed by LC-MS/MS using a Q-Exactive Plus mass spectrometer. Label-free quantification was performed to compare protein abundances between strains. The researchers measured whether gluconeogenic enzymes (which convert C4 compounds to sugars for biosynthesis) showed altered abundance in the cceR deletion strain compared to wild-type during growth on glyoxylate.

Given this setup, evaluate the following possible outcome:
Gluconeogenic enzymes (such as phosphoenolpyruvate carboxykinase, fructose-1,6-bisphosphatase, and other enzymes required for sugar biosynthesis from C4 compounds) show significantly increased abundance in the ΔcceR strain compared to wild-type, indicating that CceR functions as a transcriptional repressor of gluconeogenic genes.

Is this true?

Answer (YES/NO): NO